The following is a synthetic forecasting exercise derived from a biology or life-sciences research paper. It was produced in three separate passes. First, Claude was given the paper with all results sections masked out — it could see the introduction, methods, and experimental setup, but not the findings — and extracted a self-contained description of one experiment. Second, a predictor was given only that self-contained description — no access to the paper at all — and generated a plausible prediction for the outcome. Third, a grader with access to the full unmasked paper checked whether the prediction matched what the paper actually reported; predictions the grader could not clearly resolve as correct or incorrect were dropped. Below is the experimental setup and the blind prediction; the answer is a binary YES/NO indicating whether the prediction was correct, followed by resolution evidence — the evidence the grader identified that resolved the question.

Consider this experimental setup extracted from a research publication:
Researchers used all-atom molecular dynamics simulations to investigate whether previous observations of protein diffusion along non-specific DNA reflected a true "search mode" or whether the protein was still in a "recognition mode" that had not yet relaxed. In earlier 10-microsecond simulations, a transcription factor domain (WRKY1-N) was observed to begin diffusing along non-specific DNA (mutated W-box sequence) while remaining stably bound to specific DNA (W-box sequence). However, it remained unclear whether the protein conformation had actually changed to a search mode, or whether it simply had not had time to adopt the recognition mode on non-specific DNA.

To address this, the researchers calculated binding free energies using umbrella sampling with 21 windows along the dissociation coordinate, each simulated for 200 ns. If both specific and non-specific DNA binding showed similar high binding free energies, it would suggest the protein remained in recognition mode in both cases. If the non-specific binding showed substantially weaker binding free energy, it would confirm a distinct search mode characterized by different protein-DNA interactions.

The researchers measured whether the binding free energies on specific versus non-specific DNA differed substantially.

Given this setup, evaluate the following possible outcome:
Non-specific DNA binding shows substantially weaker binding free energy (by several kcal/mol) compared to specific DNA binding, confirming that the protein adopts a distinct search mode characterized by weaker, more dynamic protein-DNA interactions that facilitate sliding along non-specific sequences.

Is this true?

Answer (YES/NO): YES